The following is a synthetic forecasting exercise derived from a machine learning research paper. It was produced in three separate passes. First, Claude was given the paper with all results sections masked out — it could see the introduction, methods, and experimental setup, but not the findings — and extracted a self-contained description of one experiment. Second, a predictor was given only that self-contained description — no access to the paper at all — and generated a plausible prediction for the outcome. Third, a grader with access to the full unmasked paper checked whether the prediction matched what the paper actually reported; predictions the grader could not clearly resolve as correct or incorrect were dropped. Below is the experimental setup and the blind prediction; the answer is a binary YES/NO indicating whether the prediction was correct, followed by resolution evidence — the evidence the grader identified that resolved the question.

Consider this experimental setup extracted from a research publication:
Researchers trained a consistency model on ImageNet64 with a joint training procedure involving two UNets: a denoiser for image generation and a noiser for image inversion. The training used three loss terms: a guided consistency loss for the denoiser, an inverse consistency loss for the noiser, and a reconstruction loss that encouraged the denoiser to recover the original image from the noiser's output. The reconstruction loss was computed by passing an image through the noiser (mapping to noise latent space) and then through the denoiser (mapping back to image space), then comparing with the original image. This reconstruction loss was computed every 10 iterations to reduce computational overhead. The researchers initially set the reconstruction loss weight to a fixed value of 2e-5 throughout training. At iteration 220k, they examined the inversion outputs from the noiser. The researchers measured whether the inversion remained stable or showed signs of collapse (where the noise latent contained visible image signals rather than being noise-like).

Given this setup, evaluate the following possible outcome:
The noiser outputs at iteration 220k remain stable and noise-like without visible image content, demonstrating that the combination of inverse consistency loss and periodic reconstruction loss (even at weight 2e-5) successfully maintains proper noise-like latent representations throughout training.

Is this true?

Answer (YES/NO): NO